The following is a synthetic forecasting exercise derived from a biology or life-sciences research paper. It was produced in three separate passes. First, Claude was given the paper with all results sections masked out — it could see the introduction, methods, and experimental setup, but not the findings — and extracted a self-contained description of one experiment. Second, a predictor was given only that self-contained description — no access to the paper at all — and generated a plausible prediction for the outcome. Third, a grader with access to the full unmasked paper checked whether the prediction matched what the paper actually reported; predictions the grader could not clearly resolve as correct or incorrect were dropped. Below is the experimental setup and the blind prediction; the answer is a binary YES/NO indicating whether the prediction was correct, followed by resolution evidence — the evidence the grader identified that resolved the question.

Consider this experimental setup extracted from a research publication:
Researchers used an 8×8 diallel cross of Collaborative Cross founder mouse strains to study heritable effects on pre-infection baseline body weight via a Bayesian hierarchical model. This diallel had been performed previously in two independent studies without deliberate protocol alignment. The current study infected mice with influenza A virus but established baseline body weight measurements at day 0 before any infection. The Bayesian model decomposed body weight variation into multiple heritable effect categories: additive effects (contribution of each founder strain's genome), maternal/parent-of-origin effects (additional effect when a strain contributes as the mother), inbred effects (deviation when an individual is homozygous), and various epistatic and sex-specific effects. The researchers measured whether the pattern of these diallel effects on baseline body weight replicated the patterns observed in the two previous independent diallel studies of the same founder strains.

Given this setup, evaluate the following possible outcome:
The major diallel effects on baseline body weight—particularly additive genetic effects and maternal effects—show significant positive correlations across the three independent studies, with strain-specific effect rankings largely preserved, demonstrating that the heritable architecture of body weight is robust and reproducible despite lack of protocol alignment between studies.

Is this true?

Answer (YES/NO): YES